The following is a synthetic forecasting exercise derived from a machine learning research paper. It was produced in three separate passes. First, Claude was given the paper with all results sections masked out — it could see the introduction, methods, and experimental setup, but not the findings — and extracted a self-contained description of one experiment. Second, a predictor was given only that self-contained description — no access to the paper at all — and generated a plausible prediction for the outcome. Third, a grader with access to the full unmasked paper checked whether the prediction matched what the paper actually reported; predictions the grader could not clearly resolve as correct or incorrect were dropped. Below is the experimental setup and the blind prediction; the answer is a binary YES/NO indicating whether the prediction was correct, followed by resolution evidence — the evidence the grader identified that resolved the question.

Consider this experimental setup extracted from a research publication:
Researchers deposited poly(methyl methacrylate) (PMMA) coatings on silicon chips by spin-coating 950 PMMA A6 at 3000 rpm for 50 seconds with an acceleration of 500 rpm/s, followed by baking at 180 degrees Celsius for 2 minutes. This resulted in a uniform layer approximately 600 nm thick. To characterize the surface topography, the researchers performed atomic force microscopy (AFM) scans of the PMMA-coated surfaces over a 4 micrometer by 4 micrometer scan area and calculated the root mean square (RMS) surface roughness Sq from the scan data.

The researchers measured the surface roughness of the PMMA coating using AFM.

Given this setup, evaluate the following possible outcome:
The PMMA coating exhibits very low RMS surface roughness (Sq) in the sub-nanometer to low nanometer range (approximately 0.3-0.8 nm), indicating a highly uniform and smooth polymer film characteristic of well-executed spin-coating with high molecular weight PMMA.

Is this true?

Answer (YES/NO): YES